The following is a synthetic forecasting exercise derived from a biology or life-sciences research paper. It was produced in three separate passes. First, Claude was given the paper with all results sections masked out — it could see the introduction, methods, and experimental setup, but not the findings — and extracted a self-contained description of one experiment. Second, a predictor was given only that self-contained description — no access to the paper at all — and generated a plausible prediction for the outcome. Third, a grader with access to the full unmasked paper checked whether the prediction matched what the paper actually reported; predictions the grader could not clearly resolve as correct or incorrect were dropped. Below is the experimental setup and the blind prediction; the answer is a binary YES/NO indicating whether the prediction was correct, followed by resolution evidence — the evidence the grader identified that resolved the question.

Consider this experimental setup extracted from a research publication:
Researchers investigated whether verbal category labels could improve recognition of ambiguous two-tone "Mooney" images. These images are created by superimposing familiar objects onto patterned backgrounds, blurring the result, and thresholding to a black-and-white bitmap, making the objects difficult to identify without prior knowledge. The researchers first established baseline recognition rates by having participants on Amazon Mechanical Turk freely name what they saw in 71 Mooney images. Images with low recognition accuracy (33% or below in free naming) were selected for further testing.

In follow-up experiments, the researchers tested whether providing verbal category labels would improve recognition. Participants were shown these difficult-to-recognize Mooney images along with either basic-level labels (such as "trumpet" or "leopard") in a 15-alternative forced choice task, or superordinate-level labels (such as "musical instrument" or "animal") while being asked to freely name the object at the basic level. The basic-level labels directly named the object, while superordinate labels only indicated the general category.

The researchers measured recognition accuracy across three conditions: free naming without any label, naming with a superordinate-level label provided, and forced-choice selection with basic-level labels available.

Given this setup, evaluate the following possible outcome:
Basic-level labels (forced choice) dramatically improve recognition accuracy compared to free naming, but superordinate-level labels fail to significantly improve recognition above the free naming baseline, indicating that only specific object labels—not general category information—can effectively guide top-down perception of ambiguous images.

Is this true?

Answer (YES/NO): NO